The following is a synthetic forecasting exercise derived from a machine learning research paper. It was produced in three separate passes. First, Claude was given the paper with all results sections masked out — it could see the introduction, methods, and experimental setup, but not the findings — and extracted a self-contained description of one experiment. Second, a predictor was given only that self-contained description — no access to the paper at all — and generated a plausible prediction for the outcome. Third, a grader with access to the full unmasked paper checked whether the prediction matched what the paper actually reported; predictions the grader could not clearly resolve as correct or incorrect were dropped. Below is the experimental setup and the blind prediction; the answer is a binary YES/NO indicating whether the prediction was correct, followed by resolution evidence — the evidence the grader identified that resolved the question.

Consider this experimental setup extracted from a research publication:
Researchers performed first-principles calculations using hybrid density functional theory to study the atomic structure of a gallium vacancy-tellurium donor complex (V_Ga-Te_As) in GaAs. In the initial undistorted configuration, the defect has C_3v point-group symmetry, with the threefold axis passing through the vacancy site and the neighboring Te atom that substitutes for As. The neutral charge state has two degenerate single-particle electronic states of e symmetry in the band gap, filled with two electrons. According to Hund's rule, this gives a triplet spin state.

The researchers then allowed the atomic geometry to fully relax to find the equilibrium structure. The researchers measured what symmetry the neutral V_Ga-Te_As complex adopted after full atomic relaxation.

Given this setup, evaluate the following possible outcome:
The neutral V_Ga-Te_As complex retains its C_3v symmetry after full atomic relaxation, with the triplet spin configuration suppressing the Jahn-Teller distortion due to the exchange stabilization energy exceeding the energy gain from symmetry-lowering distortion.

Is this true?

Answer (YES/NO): NO